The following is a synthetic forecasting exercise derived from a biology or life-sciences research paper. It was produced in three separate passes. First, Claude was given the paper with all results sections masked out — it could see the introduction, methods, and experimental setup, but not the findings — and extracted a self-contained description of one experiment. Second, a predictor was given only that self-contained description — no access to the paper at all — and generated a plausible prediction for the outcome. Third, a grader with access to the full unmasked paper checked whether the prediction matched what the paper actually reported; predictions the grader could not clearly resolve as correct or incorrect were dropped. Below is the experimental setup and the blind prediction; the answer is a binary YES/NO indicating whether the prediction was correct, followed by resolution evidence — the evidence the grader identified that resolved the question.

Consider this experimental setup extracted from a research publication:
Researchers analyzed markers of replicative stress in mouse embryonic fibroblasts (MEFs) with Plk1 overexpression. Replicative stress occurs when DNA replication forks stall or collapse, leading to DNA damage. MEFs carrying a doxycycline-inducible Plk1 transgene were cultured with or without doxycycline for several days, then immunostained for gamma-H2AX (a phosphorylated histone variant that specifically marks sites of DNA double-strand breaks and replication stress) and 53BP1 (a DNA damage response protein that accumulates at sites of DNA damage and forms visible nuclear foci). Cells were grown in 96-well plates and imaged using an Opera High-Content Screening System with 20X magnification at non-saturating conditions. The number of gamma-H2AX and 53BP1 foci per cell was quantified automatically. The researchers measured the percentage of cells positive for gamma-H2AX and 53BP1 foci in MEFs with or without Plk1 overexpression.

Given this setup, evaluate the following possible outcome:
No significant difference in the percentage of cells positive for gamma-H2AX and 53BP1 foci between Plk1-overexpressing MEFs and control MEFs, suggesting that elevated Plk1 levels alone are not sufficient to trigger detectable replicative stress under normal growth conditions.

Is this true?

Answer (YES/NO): YES